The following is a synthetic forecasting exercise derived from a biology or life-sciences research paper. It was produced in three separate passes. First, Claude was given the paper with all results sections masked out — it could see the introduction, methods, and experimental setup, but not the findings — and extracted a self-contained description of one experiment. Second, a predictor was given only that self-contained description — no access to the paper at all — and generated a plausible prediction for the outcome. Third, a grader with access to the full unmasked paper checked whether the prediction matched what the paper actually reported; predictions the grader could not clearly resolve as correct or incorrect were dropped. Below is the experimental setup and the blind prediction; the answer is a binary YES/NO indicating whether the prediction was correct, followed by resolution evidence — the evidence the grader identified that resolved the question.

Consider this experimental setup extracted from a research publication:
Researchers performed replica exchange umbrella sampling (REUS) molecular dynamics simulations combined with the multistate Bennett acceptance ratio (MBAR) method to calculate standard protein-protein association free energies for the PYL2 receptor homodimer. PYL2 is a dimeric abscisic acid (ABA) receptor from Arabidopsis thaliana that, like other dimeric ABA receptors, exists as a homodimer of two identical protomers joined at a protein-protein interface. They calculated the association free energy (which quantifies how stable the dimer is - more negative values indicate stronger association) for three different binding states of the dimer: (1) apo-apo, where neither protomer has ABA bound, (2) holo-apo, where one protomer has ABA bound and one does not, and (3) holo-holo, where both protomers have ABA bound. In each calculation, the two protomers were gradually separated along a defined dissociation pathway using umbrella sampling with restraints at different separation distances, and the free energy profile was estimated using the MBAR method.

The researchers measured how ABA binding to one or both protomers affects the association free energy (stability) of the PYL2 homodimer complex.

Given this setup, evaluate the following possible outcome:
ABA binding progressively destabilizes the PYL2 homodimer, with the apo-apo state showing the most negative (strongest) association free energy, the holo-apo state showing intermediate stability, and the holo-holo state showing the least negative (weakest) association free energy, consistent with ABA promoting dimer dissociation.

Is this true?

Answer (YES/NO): YES